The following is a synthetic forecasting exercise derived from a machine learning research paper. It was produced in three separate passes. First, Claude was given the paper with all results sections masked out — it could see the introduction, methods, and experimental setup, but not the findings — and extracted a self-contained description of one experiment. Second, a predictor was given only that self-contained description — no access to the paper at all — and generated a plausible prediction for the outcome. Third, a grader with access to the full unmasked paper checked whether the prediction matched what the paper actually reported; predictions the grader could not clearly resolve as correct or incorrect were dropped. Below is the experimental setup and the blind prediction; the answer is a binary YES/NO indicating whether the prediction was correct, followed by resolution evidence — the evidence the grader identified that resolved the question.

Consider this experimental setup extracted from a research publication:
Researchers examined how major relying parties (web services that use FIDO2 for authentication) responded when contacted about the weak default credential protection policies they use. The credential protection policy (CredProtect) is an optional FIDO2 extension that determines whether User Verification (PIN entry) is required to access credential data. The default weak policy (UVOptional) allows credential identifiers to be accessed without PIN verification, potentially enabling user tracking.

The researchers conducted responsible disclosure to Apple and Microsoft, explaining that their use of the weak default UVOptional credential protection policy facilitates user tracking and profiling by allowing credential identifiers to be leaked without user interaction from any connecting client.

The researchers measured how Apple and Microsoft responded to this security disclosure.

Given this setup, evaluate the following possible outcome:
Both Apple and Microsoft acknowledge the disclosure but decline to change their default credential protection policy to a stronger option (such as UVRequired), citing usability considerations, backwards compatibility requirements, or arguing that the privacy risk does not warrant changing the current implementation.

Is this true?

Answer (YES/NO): YES